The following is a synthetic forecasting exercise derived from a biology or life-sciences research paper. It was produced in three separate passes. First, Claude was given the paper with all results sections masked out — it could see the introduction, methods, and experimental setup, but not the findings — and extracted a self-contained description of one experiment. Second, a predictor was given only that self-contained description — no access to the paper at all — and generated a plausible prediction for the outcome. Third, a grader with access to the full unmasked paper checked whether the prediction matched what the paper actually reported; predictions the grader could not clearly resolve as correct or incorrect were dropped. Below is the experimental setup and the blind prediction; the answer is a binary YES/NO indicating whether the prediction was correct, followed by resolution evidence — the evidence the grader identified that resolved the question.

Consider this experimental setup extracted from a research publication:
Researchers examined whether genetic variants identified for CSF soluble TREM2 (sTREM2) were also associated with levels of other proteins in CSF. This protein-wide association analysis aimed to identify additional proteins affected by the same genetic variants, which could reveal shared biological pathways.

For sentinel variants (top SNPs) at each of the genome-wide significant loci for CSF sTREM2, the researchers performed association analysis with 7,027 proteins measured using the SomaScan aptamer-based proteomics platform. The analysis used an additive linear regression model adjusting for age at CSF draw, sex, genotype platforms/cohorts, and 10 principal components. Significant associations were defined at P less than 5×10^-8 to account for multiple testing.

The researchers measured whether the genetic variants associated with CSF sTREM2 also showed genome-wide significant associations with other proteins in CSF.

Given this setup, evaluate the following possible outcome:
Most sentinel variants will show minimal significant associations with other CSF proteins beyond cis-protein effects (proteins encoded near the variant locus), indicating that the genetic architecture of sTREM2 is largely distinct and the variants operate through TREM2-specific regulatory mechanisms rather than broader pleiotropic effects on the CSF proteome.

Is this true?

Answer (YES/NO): NO